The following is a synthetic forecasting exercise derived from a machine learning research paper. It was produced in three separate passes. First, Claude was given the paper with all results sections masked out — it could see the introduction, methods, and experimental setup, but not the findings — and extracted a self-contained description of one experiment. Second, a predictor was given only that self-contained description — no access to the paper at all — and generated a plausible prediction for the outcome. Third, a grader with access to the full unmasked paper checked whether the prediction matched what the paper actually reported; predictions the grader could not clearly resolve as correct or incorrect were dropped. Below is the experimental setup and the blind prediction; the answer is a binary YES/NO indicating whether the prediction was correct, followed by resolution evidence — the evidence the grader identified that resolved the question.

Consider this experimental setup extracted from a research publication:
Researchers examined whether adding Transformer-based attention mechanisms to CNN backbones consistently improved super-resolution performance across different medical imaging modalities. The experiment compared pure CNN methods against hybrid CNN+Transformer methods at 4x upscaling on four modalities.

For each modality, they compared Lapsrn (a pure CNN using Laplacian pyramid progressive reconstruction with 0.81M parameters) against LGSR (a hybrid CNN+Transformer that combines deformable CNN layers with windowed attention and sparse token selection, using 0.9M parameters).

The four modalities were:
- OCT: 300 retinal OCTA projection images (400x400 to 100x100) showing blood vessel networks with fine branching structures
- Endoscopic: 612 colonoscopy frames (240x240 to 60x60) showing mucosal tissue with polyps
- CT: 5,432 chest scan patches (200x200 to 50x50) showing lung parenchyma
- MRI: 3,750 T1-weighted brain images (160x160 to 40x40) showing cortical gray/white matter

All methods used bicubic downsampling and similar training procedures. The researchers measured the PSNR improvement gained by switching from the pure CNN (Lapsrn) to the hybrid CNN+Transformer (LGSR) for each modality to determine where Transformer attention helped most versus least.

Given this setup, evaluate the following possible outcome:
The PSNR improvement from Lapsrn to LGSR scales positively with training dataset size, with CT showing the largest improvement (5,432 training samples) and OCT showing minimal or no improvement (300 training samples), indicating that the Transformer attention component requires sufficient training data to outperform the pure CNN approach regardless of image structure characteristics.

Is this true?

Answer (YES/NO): NO